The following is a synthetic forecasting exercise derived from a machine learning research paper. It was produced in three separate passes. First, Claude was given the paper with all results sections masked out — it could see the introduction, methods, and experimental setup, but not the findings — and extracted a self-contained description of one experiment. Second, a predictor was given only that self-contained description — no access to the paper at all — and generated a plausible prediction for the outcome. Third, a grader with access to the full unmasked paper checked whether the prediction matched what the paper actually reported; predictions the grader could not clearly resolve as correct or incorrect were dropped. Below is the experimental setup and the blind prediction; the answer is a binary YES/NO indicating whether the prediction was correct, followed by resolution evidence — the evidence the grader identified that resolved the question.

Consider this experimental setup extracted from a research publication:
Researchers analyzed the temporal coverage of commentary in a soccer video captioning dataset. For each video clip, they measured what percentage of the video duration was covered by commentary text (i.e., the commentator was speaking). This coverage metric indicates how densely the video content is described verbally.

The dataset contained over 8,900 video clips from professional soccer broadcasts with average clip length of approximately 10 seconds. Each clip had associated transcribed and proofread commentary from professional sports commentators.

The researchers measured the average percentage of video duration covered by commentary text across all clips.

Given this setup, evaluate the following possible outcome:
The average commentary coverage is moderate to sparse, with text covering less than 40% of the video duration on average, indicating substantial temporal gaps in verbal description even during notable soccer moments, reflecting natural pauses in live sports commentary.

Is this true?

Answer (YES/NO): NO